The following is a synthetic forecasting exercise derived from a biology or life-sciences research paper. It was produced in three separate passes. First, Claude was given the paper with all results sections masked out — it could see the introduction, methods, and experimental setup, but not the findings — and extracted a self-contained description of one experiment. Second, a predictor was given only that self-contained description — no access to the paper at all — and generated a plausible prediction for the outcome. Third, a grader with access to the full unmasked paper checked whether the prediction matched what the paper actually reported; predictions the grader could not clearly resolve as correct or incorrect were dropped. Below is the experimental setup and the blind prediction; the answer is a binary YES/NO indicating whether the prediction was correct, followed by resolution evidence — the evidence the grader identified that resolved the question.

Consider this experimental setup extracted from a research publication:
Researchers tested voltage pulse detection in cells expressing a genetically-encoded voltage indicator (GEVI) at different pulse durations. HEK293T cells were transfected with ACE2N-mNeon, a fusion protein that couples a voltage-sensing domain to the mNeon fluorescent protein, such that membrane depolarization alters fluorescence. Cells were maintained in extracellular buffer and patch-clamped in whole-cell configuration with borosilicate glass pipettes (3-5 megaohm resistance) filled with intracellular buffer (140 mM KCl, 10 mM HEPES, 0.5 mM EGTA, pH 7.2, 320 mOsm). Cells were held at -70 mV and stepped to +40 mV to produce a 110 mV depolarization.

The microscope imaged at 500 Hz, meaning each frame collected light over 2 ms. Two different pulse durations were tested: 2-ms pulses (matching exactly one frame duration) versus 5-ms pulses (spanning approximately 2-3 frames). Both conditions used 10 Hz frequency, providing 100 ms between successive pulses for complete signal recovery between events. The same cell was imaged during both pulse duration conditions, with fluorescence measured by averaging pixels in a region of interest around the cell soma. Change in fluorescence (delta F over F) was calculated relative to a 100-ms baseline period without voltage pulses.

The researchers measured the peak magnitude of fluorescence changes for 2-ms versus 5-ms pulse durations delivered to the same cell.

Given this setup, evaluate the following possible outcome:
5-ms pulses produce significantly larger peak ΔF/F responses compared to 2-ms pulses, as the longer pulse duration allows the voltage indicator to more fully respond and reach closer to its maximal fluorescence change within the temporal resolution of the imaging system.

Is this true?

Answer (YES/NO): YES